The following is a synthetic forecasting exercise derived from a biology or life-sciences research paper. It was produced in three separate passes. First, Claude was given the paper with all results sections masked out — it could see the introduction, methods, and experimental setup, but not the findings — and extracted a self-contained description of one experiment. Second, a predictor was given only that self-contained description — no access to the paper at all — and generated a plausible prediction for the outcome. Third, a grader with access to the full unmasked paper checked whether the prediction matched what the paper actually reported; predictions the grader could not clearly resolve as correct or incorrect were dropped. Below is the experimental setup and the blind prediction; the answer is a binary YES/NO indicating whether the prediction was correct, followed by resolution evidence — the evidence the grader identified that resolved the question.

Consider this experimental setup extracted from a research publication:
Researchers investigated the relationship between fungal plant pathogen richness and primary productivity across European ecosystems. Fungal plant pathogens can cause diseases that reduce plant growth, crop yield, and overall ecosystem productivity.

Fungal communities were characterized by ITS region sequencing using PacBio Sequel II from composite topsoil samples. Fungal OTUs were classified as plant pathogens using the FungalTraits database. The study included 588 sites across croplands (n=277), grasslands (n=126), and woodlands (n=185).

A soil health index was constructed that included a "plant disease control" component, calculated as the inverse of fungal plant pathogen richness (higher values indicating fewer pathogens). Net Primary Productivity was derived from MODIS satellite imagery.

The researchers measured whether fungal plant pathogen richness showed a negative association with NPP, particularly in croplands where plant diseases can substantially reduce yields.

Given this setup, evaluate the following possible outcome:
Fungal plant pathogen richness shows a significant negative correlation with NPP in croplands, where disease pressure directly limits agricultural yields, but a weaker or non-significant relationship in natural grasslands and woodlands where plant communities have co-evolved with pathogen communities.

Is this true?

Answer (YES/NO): NO